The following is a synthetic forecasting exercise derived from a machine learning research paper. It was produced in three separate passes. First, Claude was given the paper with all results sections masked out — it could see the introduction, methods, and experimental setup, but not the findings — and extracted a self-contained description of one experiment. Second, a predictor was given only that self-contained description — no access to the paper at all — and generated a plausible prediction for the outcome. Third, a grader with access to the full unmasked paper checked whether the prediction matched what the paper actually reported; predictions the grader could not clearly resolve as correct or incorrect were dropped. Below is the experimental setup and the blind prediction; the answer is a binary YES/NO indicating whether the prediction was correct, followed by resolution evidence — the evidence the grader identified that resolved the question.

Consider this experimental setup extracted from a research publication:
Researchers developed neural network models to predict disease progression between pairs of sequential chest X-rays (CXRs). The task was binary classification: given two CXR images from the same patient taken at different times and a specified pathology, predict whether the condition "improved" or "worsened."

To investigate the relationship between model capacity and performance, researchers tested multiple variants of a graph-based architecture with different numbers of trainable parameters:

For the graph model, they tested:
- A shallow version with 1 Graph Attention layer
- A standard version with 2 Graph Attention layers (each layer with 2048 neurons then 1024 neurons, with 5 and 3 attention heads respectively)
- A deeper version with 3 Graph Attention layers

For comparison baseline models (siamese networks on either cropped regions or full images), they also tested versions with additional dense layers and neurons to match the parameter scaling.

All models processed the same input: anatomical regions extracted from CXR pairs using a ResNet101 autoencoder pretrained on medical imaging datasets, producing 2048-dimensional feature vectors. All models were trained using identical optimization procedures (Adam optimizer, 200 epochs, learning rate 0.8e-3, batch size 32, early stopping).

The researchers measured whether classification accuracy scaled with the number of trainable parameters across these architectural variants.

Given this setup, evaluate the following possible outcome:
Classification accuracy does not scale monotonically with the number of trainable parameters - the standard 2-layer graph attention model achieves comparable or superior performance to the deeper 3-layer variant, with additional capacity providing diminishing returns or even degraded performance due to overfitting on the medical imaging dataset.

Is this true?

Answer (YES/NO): YES